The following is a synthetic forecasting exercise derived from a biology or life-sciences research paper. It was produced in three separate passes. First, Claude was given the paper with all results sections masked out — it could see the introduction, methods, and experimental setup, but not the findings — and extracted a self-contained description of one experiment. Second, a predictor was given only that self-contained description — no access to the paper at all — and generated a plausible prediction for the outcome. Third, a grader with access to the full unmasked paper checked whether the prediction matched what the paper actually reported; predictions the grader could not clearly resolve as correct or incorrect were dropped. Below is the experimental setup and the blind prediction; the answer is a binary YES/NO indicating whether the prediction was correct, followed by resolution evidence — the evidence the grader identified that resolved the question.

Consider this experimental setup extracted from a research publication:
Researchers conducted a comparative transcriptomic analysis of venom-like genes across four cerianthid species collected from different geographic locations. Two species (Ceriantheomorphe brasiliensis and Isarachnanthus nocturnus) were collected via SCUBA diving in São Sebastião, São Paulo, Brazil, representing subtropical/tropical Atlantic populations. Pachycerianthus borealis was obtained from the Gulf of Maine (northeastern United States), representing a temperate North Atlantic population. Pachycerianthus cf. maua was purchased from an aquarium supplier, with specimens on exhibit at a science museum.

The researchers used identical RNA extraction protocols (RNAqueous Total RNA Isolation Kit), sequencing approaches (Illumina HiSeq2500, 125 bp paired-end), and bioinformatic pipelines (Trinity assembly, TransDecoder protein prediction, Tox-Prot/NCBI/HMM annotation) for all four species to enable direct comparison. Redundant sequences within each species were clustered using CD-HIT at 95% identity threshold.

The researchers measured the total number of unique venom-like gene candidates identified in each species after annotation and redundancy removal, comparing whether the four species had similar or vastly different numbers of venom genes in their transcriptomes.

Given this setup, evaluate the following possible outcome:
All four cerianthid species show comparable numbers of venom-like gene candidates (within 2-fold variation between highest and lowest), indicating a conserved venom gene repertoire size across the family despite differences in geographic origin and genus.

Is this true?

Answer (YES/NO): NO